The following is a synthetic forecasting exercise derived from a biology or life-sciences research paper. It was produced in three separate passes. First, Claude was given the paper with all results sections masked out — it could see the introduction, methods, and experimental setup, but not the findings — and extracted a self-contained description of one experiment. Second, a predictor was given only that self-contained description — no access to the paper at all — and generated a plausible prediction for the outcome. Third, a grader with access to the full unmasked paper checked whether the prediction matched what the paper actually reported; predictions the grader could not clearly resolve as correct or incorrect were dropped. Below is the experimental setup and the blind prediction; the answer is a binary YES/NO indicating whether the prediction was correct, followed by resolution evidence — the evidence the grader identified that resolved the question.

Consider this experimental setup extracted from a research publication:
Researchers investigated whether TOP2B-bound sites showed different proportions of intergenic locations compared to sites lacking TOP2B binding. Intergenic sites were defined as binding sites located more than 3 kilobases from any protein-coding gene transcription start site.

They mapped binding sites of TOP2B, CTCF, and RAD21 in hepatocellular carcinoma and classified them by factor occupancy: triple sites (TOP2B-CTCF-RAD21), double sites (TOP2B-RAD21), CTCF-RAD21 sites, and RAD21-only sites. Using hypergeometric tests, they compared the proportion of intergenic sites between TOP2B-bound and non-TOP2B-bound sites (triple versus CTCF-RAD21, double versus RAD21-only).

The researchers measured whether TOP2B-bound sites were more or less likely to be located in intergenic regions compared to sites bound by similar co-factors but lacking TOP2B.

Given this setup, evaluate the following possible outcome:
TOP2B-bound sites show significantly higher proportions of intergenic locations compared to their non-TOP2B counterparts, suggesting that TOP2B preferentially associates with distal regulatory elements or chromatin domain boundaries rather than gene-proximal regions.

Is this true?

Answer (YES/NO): NO